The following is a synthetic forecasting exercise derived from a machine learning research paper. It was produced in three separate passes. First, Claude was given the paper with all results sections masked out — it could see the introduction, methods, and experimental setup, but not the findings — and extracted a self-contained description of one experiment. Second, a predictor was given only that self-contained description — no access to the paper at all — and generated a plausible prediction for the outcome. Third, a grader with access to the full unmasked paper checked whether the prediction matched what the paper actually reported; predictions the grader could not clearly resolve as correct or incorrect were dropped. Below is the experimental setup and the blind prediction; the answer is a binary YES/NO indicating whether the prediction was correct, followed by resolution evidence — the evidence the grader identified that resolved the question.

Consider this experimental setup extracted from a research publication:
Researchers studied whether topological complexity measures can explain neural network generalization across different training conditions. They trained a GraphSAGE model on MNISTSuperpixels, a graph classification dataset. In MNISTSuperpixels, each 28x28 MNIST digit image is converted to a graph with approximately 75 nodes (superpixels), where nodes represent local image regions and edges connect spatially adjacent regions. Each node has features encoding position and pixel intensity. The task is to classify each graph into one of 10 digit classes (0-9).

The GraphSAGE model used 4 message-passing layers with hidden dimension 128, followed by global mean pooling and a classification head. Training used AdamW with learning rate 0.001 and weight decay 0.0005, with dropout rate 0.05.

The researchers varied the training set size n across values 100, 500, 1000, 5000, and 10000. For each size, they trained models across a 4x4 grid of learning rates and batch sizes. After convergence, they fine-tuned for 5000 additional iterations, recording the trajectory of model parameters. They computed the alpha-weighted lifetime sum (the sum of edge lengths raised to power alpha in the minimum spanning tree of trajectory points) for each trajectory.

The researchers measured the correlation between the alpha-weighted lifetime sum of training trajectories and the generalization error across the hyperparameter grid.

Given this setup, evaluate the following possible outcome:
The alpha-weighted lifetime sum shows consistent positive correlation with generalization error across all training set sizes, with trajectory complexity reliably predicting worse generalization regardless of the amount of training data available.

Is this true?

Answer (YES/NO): NO